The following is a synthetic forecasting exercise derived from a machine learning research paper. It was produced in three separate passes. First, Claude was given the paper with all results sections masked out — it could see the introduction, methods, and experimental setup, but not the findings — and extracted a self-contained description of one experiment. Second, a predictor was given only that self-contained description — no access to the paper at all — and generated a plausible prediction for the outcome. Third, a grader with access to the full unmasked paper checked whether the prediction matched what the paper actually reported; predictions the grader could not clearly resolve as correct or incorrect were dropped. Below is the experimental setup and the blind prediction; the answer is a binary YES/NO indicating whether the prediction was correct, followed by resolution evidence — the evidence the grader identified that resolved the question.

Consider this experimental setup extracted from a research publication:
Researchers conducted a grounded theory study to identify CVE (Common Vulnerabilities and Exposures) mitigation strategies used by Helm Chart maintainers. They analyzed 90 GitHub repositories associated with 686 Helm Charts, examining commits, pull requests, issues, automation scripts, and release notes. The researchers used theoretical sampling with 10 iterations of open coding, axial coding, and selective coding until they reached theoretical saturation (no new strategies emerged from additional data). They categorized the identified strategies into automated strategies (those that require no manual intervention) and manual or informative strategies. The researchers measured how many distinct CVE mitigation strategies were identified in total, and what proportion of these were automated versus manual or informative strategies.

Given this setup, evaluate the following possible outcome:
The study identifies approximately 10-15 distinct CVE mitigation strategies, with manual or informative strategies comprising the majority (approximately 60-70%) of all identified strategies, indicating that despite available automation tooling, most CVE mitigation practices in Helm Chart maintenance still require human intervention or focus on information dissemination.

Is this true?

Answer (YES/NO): NO